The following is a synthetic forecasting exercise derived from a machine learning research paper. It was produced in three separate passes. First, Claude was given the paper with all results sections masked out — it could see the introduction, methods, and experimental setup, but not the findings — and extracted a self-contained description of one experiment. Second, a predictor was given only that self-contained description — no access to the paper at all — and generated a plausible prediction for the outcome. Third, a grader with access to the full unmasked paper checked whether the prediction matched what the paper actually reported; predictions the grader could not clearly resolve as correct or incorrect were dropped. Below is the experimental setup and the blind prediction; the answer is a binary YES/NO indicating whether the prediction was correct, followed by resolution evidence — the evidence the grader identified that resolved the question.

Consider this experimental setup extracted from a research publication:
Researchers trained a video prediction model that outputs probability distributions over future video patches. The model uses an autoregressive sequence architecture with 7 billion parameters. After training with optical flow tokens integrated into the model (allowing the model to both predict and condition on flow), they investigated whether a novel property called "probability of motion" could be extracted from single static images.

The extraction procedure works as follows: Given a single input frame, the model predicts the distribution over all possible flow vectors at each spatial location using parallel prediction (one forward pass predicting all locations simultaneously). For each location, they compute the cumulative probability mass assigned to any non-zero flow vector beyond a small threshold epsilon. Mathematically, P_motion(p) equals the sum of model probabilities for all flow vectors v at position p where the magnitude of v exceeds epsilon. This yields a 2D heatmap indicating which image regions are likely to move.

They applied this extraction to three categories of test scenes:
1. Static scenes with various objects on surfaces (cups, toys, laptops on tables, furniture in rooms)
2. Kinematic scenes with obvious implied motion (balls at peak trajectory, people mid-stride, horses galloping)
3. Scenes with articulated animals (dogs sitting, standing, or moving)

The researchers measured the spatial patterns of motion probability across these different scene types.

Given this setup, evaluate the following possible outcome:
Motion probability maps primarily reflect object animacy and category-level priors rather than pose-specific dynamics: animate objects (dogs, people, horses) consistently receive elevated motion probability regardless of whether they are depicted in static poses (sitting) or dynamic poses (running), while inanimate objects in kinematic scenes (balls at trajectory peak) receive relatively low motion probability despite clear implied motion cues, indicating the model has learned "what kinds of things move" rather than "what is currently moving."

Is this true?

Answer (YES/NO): NO